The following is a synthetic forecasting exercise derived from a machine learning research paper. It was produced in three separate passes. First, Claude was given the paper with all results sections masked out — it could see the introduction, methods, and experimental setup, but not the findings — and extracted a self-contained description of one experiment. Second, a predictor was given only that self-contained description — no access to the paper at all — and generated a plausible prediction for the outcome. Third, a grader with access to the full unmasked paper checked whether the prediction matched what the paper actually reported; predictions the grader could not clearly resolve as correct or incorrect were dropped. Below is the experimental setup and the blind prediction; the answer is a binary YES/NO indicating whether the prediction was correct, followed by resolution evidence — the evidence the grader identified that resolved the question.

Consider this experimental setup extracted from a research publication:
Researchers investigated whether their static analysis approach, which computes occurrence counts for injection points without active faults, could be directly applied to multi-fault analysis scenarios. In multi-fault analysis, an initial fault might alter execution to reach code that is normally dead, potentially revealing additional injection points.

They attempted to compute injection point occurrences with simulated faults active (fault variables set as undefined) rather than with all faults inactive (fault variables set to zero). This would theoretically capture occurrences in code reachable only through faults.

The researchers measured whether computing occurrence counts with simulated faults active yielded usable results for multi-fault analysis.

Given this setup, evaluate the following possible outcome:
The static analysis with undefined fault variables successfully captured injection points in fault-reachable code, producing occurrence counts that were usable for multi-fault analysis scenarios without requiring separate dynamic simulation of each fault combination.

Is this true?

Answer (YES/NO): NO